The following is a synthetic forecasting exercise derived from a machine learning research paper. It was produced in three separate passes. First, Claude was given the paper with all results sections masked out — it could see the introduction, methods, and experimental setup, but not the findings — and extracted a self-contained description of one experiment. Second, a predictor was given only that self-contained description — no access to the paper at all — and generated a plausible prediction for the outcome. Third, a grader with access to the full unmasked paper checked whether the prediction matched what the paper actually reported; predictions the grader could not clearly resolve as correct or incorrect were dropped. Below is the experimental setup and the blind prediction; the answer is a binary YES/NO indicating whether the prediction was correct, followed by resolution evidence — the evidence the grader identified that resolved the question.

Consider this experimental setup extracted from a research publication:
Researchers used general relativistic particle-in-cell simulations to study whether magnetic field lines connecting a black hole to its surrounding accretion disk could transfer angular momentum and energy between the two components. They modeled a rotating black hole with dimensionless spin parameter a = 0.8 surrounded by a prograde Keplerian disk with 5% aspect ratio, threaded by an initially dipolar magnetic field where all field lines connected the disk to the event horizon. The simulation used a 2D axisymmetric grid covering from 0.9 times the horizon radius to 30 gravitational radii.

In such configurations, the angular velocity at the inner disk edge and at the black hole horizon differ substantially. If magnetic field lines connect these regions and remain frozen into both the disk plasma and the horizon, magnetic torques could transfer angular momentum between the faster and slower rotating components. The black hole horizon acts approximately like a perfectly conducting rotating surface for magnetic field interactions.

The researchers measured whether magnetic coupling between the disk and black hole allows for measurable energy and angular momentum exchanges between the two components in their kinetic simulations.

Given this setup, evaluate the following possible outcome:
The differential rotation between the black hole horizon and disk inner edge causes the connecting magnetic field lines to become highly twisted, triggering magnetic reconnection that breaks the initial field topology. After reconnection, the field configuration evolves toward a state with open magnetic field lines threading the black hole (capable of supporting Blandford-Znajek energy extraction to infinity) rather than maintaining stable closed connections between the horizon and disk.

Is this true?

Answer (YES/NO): NO